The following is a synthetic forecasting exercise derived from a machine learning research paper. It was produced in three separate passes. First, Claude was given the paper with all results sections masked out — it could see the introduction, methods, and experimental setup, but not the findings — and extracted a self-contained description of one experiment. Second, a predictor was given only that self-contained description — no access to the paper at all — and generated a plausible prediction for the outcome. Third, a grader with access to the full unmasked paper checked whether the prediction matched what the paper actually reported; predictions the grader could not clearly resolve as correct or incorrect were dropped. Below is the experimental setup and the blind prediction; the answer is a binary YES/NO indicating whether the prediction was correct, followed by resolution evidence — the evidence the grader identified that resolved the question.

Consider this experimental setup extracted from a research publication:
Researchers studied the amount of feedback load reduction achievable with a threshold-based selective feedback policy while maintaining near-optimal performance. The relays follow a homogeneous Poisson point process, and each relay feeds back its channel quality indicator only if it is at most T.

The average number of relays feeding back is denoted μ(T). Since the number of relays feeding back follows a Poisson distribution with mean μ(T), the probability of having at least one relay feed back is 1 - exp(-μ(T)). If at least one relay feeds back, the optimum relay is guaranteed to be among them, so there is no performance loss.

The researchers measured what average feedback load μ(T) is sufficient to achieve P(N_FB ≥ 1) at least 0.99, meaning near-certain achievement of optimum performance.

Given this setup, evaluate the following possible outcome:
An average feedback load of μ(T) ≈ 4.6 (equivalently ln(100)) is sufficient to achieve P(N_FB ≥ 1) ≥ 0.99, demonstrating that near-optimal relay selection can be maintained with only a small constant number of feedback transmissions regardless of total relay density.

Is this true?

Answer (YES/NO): NO